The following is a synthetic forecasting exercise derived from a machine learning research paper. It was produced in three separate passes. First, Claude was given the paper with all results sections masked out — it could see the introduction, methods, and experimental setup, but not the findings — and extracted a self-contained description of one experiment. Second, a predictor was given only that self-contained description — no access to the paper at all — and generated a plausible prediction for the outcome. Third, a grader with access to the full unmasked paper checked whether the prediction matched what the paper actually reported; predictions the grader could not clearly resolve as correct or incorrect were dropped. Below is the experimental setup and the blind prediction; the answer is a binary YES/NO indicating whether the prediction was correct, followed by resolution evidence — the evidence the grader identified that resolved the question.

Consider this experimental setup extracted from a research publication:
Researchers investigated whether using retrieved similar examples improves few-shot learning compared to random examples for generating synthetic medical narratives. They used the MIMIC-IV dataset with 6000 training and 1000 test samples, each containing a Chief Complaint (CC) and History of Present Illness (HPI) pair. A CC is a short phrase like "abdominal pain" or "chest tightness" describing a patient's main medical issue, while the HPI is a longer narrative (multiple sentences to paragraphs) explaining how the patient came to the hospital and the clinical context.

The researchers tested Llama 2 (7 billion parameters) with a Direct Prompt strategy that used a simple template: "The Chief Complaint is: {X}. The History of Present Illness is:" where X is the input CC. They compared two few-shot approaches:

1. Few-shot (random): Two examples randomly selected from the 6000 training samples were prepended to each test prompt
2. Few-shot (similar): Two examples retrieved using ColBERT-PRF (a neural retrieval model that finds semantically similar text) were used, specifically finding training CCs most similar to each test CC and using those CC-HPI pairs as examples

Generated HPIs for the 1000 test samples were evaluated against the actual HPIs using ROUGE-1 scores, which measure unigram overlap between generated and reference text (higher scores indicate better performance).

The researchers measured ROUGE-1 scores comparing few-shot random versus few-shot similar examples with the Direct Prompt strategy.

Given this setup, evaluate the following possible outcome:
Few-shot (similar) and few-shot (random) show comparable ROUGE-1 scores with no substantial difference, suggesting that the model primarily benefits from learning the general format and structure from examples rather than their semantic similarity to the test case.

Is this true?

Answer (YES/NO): NO